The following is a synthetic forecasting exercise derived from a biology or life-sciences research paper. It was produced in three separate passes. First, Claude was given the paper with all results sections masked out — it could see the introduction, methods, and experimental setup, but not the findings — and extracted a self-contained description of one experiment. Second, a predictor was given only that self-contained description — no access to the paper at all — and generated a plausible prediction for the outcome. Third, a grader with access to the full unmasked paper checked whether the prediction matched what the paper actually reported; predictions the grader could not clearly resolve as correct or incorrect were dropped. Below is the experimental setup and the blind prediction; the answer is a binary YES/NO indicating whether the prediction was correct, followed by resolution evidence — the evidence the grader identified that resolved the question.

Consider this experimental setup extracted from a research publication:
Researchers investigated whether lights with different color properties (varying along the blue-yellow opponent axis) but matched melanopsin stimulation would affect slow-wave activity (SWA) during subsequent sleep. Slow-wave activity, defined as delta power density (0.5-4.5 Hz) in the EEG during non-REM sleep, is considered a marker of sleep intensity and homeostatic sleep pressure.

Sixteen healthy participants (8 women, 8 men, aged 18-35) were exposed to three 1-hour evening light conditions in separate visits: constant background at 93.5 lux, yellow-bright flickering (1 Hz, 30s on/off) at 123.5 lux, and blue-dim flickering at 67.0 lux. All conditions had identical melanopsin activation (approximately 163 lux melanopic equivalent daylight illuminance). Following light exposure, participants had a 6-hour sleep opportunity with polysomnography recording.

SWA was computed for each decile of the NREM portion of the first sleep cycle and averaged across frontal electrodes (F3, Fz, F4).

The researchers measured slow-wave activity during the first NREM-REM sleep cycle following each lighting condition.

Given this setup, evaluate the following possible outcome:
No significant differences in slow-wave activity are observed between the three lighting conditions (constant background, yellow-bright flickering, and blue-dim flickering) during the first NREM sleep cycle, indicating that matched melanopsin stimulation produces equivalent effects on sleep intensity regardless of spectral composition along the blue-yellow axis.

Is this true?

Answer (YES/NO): YES